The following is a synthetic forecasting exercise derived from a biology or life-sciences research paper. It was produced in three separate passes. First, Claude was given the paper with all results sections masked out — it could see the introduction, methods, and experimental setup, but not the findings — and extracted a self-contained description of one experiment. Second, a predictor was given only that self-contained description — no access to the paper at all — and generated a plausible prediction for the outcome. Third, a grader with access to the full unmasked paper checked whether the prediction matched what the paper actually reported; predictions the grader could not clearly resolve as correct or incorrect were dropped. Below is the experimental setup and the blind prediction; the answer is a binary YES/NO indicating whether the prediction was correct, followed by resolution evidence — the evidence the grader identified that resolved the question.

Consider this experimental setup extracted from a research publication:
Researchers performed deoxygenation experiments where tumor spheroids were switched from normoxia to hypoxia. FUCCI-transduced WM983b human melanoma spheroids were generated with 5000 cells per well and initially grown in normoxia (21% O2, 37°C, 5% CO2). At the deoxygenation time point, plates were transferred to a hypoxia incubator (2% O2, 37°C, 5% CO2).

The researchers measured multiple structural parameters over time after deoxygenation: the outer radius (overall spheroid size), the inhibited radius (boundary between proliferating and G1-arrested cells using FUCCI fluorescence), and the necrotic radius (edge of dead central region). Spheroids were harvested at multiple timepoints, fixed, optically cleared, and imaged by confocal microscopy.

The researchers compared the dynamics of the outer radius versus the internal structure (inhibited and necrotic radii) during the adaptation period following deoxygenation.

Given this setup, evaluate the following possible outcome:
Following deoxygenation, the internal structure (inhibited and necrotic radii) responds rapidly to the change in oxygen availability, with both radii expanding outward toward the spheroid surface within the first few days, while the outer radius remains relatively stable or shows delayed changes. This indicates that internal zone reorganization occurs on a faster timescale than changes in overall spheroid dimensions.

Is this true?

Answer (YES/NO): YES